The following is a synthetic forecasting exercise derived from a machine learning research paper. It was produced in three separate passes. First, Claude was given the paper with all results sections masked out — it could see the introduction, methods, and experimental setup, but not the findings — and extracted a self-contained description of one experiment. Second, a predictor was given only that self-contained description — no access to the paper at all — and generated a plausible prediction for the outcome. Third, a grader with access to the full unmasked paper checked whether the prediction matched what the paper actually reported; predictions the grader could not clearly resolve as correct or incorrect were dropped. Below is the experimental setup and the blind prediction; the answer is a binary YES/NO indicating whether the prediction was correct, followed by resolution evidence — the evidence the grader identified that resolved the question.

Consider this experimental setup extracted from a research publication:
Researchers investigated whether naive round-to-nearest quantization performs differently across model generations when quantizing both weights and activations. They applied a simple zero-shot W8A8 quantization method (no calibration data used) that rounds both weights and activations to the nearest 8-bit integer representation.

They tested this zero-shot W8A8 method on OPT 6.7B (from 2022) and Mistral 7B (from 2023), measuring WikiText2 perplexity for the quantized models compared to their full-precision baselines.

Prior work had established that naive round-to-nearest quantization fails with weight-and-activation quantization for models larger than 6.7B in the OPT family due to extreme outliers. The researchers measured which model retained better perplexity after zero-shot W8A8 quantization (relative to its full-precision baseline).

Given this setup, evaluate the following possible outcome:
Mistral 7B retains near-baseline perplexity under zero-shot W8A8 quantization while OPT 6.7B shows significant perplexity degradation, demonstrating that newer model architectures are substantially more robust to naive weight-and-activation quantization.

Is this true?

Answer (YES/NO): YES